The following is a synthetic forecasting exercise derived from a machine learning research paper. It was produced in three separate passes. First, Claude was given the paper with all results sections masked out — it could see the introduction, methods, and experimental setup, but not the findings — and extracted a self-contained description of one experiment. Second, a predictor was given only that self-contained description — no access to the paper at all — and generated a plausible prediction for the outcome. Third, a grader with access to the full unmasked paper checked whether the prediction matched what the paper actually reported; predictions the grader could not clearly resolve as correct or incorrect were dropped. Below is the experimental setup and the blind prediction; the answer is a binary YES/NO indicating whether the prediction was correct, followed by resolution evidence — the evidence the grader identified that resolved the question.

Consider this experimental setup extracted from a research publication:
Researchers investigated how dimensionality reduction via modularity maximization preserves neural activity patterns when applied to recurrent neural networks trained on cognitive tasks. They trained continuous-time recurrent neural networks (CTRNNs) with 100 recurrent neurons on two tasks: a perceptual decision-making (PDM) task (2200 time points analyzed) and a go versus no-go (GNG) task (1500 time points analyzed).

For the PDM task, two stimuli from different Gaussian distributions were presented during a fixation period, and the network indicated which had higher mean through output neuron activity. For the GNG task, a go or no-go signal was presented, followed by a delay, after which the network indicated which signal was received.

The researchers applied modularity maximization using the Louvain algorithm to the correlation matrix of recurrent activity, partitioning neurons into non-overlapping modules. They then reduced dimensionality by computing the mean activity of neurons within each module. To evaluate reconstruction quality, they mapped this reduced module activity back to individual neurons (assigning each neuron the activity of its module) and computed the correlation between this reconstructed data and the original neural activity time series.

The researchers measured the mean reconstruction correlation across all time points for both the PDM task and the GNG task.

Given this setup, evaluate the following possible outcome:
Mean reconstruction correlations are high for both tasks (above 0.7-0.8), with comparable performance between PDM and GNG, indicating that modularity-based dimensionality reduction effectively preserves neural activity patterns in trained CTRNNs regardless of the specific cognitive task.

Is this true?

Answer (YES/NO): NO